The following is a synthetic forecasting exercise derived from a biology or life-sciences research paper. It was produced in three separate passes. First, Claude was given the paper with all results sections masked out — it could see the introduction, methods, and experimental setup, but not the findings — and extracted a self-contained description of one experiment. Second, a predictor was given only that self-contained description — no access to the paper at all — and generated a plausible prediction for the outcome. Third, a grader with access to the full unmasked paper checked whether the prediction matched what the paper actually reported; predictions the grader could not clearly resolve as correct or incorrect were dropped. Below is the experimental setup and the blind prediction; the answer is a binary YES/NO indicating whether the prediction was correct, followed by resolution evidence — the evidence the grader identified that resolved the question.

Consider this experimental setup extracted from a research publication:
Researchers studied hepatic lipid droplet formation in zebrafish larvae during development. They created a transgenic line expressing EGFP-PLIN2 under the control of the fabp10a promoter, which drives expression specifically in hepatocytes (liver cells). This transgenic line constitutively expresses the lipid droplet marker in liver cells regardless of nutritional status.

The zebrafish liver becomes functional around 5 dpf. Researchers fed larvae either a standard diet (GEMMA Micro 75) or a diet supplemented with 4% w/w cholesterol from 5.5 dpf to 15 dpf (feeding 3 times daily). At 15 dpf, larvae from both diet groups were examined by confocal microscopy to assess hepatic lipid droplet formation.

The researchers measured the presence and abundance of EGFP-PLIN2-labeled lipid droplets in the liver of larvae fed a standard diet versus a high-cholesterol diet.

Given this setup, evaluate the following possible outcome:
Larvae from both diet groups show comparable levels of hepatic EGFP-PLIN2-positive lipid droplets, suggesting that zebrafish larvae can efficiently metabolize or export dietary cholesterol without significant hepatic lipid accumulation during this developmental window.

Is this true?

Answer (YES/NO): NO